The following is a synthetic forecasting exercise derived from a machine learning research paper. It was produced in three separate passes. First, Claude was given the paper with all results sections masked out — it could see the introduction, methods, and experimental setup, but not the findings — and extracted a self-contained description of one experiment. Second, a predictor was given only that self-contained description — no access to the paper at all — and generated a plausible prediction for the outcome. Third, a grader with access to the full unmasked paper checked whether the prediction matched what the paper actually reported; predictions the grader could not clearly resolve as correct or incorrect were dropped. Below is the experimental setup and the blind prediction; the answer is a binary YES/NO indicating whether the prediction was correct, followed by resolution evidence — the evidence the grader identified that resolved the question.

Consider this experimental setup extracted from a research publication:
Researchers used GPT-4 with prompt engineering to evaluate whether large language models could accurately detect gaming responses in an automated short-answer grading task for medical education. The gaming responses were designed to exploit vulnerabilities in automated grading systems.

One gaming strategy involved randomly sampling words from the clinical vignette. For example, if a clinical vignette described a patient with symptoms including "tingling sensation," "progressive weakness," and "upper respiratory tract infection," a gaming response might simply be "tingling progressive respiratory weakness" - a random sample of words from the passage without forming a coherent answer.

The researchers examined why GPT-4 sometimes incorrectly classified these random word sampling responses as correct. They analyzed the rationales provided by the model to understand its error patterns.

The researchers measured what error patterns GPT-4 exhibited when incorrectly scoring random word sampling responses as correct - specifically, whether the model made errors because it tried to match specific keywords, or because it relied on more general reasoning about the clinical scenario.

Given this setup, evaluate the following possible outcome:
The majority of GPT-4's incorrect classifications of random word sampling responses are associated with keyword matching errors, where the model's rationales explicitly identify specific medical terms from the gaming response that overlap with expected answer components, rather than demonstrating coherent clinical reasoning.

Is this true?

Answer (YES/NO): NO